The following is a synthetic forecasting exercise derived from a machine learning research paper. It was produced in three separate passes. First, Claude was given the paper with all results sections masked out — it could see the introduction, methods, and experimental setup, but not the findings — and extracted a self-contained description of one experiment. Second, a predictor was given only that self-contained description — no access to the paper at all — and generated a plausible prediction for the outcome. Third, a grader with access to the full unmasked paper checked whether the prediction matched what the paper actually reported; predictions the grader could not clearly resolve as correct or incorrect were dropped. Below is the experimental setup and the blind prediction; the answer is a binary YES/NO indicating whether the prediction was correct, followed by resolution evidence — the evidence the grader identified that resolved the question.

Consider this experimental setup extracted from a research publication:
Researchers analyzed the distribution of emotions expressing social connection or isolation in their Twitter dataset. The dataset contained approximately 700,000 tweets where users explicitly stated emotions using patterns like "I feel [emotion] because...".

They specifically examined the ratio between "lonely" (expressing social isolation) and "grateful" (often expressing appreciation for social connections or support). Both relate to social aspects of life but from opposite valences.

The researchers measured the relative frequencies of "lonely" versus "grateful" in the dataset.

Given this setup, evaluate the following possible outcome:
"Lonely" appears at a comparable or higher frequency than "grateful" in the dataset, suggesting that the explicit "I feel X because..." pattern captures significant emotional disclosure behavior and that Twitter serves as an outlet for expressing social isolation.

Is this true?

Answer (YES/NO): YES